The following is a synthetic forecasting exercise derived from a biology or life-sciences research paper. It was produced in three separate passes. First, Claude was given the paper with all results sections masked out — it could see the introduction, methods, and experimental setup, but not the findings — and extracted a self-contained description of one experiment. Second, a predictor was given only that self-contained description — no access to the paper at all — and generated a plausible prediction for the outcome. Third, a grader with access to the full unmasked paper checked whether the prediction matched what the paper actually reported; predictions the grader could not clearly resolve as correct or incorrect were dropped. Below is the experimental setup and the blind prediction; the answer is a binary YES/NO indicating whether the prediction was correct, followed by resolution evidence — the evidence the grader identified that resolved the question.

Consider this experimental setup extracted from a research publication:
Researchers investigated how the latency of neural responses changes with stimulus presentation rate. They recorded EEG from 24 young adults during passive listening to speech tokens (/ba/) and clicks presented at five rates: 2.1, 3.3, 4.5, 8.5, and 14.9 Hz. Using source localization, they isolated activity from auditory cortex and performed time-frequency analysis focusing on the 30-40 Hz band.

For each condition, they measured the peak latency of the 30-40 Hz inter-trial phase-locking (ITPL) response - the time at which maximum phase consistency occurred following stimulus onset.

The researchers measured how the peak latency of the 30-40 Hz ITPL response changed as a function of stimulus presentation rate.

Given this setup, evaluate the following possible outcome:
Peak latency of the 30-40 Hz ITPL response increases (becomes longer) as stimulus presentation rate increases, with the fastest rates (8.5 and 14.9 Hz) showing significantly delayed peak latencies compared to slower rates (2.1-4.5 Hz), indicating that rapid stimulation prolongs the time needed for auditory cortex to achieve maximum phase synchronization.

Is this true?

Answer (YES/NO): NO